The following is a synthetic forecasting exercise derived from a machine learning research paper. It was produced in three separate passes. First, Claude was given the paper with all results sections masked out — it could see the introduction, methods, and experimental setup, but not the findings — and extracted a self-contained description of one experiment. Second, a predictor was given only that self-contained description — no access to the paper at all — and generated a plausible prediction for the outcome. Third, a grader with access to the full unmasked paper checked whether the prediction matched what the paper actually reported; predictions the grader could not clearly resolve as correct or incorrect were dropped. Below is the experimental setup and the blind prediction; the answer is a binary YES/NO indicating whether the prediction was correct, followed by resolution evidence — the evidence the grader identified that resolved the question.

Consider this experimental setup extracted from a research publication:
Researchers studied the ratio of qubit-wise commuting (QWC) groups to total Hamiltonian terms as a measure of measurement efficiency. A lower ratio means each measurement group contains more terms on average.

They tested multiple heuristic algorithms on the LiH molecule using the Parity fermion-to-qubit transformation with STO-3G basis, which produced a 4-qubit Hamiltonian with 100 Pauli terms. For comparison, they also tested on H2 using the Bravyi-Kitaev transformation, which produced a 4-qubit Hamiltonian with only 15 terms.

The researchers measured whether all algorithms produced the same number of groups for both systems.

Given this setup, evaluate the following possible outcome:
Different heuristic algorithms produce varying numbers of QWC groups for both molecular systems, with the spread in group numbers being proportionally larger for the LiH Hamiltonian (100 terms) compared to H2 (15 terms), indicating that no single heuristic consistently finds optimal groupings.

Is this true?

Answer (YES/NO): NO